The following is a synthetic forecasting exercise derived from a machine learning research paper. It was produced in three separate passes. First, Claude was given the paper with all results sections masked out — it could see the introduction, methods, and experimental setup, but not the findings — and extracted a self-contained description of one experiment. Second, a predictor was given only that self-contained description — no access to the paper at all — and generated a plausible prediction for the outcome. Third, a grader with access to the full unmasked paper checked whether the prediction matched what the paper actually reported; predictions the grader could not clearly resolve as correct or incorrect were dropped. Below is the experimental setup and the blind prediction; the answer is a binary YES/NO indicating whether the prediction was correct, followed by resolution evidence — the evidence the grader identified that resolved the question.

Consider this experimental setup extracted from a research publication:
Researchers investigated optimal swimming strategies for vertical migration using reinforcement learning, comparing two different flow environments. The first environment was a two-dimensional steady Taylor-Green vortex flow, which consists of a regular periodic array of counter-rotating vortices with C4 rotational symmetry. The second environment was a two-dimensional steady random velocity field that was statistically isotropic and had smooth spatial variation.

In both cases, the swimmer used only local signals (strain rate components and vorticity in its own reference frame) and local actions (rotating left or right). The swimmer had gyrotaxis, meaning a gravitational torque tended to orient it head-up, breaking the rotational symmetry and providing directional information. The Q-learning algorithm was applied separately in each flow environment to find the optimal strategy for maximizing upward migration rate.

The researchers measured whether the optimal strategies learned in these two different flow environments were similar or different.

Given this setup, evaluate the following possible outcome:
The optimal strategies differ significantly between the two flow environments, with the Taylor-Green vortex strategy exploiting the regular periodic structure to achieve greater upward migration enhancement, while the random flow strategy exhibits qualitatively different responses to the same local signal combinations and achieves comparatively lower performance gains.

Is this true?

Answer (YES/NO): NO